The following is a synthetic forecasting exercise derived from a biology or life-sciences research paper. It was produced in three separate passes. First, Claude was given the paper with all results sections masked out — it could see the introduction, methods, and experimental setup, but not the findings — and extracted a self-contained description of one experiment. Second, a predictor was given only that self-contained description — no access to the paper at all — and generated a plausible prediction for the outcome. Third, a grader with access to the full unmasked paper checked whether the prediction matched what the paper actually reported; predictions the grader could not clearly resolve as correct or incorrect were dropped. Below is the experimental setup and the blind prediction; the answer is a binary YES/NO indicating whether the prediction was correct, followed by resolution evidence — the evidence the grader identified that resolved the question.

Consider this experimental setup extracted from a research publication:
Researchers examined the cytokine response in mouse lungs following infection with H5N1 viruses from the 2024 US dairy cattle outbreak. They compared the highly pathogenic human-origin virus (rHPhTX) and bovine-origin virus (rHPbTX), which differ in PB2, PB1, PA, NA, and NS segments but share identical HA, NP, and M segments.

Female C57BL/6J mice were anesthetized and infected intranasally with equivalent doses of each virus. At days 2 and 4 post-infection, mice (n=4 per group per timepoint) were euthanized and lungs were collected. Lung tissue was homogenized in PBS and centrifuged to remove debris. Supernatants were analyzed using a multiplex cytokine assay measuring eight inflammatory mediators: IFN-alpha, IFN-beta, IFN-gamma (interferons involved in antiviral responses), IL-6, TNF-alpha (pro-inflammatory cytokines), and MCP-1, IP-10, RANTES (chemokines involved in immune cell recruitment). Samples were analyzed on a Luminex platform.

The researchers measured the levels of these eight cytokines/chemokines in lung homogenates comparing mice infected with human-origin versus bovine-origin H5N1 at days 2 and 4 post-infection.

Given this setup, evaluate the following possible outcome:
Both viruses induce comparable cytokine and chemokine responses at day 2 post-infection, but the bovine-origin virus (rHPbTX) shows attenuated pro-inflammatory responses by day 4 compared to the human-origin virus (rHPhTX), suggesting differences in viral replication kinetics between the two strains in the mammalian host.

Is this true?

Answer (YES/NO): NO